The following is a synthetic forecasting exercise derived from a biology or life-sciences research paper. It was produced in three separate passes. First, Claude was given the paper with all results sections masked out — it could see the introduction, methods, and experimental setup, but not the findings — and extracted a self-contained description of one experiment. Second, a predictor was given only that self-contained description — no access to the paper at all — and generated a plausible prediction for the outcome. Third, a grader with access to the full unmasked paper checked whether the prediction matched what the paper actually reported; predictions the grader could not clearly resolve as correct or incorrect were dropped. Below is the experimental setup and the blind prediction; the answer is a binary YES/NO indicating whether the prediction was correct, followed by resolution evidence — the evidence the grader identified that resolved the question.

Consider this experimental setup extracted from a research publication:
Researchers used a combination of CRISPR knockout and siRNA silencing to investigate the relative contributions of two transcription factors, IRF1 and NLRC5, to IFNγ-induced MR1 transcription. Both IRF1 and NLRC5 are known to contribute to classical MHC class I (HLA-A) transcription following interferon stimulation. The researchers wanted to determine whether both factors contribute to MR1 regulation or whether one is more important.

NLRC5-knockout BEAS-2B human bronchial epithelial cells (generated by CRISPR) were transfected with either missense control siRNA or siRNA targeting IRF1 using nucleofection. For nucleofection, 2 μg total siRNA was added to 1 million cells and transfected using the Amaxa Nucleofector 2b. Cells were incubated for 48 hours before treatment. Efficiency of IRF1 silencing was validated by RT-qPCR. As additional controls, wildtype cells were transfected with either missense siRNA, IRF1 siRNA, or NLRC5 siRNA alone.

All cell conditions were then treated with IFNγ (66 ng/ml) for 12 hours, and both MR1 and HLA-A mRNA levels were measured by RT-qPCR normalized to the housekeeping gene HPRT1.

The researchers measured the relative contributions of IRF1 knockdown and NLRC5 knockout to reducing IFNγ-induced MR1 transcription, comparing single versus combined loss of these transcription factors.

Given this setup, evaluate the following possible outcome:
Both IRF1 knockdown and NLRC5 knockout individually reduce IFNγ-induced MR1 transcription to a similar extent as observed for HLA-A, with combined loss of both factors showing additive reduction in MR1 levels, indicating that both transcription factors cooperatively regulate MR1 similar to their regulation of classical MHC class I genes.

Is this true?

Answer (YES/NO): NO